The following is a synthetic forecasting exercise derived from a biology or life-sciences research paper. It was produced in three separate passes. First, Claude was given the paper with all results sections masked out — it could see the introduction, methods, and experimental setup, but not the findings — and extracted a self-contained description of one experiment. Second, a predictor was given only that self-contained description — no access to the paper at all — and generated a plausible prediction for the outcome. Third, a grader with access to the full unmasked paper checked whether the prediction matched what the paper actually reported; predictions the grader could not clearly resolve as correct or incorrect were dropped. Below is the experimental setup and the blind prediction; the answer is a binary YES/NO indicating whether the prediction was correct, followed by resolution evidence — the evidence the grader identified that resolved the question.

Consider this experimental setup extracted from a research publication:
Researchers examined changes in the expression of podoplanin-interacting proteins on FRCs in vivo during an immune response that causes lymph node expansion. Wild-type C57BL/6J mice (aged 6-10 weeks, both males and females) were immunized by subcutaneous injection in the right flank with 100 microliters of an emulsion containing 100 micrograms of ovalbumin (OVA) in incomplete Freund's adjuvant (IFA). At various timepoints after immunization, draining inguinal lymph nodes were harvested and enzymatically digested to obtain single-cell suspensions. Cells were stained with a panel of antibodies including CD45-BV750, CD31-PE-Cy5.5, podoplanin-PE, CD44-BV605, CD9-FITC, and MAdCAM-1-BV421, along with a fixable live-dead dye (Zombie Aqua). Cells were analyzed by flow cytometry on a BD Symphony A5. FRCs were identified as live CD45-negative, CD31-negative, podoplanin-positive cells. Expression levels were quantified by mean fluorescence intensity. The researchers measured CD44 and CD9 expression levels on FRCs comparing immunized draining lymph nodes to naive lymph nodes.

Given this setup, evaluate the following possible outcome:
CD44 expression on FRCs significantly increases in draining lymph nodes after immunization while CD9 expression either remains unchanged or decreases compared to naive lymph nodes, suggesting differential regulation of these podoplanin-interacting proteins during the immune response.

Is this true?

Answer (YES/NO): NO